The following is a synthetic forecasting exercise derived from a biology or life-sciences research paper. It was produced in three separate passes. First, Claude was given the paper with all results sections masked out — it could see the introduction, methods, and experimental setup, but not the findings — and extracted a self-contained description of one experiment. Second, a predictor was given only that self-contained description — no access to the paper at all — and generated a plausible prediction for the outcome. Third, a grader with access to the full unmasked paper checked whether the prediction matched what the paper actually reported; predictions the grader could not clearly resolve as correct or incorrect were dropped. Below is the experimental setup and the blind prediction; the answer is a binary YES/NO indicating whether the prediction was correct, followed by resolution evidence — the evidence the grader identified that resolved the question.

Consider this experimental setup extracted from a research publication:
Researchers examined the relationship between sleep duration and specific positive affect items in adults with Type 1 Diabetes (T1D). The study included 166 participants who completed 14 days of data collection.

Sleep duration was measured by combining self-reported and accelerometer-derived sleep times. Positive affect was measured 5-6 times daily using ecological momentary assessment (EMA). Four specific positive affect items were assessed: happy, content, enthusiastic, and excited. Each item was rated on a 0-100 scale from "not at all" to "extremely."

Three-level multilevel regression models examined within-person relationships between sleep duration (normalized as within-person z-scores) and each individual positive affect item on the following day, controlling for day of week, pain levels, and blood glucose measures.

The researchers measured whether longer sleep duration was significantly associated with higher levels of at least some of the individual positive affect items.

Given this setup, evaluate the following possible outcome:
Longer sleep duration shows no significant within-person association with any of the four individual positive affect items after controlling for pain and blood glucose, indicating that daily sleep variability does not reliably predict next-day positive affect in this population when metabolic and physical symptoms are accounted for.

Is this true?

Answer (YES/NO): YES